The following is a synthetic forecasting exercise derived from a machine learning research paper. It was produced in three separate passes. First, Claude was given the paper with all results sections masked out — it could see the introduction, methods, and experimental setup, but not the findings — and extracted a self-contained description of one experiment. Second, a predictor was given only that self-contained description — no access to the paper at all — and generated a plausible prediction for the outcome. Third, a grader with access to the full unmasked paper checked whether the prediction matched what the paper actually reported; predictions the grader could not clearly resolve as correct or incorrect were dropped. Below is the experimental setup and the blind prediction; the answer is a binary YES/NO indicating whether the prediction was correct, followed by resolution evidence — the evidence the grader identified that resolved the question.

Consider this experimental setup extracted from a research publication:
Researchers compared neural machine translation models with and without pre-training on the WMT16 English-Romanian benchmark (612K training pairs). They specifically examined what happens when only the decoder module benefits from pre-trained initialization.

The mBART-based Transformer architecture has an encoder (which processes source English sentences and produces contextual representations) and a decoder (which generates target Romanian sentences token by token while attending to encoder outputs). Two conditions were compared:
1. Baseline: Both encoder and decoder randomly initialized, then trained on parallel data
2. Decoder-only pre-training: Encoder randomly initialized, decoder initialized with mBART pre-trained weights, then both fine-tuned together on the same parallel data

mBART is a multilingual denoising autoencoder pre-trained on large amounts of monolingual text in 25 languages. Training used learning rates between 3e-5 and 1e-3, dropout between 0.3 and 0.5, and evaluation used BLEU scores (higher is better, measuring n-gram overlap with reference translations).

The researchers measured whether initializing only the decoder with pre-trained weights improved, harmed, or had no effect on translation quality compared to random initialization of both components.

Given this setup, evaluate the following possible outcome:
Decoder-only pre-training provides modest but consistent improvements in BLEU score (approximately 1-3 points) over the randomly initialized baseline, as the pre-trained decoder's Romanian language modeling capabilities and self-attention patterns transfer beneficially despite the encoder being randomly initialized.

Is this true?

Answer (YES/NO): NO